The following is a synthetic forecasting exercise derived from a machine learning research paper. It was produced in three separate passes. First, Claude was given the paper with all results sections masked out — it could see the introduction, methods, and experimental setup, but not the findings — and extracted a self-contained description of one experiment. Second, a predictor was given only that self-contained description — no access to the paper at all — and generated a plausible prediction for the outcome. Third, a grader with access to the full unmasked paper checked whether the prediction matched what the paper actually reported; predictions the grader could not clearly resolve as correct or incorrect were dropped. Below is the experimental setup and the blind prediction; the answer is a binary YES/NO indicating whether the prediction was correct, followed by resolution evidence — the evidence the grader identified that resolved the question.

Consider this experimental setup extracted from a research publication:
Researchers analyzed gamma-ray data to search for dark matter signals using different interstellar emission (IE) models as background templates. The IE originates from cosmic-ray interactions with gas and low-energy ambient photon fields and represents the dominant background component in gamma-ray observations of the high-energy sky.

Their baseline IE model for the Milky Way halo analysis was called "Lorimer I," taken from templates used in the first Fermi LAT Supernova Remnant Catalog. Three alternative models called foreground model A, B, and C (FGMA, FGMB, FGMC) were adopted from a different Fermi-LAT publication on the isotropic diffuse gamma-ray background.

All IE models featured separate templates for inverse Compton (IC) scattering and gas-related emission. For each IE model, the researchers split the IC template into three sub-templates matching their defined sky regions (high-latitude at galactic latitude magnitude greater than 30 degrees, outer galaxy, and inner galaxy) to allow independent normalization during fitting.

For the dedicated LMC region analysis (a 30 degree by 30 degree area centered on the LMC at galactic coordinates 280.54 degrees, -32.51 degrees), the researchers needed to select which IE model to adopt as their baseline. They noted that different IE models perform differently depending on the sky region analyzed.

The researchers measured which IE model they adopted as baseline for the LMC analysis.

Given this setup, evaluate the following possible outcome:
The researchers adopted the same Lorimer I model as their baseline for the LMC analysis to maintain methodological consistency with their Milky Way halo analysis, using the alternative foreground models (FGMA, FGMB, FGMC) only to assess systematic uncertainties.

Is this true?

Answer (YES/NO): NO